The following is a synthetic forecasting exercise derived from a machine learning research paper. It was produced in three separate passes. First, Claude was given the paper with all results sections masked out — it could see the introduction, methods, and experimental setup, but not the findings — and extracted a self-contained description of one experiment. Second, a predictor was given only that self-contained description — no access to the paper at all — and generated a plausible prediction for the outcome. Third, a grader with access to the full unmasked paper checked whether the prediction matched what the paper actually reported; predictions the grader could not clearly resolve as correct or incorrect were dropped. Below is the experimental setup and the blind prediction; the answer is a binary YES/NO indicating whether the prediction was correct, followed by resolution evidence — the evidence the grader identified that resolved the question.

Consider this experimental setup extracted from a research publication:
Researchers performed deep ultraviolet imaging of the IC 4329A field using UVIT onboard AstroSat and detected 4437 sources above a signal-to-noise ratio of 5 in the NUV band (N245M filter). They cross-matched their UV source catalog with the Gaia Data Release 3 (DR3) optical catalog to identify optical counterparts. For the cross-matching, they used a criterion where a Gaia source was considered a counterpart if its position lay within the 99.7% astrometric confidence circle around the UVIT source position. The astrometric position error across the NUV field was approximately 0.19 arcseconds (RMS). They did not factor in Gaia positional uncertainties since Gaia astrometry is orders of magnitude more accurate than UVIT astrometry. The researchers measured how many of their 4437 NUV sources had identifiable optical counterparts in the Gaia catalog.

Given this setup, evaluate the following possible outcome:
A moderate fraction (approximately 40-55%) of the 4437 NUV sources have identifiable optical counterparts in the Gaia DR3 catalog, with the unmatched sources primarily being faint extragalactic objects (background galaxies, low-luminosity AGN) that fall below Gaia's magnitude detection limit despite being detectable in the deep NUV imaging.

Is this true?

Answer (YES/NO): NO